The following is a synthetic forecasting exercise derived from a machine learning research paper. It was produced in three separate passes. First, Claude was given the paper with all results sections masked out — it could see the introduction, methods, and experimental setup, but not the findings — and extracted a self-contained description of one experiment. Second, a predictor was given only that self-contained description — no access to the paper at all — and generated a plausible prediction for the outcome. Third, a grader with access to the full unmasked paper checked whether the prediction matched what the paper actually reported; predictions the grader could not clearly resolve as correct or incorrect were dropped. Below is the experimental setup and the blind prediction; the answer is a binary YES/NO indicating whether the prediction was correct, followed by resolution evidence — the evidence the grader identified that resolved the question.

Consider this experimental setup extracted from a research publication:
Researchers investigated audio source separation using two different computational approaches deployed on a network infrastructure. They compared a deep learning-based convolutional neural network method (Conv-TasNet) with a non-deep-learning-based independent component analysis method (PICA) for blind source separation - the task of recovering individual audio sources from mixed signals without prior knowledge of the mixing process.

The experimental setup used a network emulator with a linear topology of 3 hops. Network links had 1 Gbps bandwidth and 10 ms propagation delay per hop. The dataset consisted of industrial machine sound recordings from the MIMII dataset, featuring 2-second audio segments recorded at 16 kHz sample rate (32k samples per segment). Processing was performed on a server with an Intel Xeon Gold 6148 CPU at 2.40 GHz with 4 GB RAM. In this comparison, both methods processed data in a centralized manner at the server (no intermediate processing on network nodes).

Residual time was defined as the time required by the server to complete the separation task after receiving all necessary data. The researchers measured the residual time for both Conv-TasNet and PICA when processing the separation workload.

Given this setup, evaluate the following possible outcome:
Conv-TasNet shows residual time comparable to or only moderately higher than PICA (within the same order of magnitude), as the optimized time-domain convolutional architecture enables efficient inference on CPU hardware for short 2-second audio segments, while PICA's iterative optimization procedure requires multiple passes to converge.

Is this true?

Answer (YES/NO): NO